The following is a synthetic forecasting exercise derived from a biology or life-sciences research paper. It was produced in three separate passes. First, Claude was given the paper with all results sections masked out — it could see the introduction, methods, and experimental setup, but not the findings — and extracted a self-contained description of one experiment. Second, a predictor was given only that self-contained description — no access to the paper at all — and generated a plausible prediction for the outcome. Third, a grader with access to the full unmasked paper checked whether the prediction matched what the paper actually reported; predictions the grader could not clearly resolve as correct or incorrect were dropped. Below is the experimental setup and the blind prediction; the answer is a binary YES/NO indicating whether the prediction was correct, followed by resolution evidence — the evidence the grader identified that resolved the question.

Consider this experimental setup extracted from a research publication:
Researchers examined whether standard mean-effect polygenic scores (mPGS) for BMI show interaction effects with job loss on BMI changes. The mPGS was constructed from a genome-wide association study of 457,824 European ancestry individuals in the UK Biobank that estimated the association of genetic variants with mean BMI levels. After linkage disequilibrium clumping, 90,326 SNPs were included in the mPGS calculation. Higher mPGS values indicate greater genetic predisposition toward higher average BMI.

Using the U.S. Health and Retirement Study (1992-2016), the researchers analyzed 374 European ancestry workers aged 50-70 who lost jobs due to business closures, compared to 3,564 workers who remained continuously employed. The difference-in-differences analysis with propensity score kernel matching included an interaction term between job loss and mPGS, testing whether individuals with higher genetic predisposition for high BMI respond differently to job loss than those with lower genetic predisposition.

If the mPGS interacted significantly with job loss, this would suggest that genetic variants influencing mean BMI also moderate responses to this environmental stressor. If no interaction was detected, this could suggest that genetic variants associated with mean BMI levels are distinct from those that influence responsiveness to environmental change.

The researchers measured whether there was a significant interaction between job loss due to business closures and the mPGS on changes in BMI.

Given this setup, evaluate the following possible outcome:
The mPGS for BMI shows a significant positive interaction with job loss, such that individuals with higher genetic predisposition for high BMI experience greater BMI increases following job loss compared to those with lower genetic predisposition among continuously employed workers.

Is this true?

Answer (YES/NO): NO